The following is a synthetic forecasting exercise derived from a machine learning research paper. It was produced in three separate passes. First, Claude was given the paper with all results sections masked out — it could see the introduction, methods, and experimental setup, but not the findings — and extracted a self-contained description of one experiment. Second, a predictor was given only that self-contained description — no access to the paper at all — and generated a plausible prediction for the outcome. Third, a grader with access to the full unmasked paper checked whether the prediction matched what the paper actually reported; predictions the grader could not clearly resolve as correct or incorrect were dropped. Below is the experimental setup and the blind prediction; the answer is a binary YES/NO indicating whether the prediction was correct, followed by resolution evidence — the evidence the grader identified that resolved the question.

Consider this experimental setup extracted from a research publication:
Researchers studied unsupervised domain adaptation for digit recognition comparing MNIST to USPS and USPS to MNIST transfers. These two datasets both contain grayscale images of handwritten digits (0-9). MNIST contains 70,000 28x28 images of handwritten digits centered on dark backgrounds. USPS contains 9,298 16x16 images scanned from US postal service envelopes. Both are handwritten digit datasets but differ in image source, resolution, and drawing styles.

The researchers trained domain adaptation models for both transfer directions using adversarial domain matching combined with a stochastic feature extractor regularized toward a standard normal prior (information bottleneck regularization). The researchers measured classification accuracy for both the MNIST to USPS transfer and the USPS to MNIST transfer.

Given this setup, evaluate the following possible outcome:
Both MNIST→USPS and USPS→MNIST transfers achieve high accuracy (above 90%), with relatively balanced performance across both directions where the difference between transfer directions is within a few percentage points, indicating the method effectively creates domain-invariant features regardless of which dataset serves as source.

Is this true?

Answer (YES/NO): YES